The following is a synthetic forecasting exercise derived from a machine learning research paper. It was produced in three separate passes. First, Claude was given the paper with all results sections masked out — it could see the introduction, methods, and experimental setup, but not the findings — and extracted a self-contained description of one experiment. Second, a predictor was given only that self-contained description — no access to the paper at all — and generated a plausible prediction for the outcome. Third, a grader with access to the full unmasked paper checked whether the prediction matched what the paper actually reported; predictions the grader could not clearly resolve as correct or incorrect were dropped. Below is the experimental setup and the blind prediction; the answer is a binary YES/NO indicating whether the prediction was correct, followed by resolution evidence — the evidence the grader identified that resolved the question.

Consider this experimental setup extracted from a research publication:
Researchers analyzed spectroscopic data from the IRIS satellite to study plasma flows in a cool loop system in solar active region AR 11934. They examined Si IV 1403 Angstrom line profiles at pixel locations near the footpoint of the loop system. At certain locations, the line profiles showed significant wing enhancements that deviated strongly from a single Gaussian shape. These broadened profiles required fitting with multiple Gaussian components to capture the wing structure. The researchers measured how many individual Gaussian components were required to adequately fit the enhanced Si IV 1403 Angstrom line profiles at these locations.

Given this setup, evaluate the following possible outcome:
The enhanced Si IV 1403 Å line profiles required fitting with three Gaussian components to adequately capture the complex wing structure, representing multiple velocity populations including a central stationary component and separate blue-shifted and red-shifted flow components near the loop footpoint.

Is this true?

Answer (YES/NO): YES